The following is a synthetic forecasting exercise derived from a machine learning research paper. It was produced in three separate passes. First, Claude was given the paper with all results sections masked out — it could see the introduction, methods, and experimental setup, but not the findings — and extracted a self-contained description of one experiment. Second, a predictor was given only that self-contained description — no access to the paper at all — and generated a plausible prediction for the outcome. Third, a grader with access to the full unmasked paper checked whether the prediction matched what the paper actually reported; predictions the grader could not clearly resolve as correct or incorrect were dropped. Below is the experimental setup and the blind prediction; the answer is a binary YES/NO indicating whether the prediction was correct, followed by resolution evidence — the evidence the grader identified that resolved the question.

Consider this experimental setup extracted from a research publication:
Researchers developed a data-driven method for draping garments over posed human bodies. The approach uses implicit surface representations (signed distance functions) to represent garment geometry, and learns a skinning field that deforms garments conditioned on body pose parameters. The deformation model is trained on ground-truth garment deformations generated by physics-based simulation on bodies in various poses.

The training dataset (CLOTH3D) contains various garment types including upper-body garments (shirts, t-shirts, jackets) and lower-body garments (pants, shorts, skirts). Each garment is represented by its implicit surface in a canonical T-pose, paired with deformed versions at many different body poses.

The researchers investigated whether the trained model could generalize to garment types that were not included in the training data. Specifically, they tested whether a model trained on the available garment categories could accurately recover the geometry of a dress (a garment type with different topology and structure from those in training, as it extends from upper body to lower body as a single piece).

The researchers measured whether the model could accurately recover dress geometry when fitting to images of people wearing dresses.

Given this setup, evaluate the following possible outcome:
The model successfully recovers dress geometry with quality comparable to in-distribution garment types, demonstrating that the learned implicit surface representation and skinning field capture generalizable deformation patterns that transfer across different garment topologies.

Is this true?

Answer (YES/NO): NO